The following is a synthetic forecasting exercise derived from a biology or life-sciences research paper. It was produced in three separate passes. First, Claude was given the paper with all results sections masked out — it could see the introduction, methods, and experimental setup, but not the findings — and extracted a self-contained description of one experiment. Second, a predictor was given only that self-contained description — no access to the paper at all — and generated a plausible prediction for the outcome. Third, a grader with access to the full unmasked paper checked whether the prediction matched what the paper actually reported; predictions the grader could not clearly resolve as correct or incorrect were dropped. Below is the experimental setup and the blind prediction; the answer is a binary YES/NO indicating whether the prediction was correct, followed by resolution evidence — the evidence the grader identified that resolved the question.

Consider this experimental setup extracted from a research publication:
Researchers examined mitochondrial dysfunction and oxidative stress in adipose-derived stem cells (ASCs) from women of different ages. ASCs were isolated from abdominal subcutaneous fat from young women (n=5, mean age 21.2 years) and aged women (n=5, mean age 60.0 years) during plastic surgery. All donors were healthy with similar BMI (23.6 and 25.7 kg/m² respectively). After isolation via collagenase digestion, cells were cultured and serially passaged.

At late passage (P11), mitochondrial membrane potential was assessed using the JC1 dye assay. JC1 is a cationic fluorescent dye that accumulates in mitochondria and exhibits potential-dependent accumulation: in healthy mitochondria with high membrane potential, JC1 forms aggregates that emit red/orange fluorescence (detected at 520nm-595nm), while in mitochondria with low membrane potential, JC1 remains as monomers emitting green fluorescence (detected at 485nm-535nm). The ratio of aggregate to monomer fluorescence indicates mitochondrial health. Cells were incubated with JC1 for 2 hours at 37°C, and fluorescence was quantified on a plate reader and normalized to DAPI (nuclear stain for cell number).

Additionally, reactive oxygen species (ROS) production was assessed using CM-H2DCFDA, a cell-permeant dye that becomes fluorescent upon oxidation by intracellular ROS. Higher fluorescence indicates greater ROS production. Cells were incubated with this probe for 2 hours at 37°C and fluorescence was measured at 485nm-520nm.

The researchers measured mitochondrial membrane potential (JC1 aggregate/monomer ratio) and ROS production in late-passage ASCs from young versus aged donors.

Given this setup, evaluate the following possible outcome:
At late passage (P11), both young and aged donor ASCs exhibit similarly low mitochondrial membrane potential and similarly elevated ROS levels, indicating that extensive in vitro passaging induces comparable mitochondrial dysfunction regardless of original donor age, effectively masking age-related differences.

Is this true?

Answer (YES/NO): NO